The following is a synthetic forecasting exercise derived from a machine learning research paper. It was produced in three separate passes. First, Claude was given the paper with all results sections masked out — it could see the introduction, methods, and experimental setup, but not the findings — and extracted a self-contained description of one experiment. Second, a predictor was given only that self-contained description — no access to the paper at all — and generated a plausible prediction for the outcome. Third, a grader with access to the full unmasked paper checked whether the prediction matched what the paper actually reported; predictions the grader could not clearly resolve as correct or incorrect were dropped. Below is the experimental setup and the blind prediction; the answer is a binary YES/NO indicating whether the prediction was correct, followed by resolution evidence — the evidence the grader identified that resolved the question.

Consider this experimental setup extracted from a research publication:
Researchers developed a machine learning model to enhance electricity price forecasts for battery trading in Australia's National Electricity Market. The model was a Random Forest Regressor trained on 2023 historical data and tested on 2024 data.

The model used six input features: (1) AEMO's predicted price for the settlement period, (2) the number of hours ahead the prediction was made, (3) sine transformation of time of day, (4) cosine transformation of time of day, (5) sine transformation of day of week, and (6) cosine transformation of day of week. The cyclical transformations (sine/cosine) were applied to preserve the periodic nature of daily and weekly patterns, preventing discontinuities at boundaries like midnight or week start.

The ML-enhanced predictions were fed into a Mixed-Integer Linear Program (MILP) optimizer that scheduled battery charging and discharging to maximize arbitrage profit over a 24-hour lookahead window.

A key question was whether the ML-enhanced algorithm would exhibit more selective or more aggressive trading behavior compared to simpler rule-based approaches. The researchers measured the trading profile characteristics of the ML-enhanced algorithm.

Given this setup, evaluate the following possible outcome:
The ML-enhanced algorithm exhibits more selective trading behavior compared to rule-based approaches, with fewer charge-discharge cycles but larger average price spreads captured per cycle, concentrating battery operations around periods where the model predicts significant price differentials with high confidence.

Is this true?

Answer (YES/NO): NO